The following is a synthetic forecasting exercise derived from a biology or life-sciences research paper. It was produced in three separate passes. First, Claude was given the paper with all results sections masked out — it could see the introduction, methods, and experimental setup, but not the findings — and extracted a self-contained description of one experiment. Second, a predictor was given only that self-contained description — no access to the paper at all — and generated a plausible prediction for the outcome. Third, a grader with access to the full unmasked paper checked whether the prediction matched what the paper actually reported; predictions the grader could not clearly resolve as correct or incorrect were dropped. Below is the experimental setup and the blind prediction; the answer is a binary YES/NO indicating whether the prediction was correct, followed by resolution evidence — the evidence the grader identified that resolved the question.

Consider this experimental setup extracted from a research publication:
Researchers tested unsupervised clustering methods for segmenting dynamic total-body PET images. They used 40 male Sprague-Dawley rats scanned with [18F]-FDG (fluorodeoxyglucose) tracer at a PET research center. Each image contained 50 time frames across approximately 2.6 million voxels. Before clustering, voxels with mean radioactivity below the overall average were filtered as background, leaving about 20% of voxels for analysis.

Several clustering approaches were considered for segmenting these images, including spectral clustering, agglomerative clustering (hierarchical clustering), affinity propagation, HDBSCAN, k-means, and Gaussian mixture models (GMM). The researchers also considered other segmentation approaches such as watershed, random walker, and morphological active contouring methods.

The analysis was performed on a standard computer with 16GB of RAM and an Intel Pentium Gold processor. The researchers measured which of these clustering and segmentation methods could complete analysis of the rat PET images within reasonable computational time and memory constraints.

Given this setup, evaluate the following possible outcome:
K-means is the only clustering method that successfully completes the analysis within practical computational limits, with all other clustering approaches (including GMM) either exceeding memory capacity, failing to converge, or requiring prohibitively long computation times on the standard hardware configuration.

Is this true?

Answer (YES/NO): NO